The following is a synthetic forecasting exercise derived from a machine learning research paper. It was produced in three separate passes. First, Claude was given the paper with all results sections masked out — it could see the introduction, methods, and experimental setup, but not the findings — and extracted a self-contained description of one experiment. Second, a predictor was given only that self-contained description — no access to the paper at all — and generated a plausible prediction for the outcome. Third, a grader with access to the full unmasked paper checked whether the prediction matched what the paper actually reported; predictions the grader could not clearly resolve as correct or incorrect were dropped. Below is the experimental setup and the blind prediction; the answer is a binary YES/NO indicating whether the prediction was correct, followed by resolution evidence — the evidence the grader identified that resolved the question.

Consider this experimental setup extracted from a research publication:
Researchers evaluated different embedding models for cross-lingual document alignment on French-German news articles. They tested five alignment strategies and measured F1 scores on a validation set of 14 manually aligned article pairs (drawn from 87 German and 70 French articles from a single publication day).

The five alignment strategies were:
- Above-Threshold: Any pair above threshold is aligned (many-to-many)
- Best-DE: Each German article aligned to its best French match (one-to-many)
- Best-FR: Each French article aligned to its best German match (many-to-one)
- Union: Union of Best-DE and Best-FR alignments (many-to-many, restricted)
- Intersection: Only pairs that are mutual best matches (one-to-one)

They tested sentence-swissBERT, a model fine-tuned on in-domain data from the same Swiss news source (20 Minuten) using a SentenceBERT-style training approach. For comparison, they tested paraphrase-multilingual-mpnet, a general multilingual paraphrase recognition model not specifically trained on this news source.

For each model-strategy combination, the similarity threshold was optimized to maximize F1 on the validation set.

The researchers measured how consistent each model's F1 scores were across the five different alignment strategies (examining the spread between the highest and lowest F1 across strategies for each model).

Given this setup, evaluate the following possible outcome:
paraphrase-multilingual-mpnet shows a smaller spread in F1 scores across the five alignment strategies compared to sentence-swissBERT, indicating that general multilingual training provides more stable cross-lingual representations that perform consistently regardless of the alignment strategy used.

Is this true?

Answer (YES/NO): NO